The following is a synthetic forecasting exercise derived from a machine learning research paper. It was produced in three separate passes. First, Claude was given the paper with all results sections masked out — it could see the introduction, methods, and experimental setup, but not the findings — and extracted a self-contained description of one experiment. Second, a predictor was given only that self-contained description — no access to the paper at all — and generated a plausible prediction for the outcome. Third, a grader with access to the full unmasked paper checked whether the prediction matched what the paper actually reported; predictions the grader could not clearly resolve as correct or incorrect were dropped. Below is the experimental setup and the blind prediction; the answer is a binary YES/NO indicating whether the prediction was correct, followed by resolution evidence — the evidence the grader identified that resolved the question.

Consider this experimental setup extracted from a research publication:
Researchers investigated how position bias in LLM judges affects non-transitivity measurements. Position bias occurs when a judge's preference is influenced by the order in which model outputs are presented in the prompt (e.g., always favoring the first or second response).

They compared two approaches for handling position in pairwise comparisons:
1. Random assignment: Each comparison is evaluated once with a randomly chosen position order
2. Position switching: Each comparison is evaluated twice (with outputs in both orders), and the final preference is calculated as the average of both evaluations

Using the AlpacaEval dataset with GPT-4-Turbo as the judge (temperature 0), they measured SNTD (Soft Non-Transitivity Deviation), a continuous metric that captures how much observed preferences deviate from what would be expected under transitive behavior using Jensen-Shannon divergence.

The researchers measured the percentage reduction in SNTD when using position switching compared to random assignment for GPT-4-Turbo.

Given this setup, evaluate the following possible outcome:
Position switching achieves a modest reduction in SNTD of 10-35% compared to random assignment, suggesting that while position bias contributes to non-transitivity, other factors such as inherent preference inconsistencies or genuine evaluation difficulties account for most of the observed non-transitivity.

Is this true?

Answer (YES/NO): NO